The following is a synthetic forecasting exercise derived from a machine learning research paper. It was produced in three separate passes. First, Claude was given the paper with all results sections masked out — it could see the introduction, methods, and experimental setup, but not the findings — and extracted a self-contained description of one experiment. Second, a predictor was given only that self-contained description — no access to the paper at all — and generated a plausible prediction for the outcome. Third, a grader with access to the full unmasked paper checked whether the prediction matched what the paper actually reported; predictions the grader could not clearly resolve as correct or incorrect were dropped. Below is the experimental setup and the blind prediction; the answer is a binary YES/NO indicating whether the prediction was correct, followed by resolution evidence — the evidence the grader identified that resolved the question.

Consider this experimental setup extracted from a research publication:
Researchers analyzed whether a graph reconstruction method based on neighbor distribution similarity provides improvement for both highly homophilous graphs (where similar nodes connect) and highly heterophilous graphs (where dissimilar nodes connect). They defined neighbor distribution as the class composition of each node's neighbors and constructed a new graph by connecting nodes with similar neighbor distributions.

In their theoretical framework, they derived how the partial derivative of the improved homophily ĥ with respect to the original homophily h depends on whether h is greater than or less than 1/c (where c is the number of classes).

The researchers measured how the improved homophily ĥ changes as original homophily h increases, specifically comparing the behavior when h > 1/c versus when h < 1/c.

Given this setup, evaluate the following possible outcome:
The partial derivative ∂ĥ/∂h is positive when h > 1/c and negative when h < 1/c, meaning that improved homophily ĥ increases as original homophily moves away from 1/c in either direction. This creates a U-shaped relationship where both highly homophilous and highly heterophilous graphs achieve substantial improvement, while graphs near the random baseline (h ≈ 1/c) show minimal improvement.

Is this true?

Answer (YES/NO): YES